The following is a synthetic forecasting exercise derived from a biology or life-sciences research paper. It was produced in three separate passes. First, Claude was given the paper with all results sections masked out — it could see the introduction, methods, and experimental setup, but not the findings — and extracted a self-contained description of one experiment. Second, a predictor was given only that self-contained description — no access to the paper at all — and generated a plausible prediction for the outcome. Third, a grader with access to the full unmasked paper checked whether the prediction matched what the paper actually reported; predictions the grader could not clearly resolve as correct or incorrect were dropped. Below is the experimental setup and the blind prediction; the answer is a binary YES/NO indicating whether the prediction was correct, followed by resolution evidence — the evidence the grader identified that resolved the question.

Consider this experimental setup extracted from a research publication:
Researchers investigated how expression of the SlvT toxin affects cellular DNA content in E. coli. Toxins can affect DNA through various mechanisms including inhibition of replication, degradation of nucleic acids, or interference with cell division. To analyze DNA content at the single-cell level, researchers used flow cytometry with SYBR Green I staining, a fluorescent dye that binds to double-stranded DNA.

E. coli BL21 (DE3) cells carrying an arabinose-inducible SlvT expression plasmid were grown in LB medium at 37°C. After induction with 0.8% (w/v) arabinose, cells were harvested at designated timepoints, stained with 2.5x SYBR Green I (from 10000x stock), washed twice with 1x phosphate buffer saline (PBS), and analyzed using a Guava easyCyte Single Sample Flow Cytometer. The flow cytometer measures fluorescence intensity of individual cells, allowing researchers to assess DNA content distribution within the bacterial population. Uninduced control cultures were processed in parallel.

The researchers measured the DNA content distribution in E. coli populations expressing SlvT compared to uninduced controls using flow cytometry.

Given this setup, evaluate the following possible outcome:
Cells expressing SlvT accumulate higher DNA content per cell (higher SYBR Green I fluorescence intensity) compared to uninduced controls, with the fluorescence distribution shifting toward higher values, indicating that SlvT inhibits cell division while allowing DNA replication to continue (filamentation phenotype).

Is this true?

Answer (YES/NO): NO